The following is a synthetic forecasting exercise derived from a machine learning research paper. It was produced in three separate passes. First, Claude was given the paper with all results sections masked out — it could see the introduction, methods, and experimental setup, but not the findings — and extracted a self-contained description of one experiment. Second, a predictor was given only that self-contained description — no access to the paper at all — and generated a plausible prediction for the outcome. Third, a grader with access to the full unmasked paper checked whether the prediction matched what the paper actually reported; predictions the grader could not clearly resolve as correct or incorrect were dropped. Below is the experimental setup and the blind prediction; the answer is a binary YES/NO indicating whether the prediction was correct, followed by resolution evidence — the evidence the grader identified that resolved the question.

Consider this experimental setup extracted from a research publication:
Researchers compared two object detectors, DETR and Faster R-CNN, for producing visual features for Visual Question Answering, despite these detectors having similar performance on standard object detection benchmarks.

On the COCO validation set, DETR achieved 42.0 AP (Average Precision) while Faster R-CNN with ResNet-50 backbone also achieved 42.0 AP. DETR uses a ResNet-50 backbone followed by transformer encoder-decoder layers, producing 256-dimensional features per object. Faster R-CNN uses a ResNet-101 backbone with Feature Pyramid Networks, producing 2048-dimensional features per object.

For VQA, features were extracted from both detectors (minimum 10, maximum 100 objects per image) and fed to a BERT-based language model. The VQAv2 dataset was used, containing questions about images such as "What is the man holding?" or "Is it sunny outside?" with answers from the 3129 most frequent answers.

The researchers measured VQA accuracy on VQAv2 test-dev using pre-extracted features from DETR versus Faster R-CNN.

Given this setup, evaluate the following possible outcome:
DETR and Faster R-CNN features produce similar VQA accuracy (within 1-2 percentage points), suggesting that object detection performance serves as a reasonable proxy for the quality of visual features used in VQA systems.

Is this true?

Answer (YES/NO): NO